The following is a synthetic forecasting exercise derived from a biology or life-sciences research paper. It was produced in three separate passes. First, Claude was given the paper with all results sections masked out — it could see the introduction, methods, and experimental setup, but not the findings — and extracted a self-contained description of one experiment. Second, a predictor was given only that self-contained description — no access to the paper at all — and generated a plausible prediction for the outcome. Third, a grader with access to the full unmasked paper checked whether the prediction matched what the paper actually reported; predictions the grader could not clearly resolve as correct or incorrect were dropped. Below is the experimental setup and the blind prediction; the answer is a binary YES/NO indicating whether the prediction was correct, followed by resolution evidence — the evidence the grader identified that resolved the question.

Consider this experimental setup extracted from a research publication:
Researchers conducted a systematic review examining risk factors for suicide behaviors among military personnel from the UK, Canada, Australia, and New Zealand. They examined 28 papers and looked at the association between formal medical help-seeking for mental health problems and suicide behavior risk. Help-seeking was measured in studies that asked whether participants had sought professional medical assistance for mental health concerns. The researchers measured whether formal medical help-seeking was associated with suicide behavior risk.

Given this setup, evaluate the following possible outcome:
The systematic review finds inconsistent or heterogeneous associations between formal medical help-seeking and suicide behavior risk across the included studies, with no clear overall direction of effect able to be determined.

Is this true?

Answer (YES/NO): NO